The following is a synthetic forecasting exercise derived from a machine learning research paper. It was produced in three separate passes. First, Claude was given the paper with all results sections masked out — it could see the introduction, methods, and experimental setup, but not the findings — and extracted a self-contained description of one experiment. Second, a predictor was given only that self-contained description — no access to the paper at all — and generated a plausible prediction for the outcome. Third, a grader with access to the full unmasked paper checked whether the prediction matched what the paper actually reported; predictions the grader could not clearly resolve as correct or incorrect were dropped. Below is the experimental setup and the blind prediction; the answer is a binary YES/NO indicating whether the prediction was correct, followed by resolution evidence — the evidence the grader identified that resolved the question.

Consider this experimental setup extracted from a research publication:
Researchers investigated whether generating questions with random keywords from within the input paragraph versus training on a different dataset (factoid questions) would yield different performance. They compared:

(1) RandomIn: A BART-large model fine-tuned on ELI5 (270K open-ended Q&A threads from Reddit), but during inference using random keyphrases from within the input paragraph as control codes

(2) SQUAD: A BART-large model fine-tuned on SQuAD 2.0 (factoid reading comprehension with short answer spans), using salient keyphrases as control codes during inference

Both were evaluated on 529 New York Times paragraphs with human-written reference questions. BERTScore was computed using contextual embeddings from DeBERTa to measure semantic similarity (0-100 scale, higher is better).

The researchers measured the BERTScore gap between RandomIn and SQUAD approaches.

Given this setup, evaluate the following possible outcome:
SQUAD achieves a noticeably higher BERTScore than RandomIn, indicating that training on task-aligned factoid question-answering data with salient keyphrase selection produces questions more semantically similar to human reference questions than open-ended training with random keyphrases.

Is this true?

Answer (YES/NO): NO